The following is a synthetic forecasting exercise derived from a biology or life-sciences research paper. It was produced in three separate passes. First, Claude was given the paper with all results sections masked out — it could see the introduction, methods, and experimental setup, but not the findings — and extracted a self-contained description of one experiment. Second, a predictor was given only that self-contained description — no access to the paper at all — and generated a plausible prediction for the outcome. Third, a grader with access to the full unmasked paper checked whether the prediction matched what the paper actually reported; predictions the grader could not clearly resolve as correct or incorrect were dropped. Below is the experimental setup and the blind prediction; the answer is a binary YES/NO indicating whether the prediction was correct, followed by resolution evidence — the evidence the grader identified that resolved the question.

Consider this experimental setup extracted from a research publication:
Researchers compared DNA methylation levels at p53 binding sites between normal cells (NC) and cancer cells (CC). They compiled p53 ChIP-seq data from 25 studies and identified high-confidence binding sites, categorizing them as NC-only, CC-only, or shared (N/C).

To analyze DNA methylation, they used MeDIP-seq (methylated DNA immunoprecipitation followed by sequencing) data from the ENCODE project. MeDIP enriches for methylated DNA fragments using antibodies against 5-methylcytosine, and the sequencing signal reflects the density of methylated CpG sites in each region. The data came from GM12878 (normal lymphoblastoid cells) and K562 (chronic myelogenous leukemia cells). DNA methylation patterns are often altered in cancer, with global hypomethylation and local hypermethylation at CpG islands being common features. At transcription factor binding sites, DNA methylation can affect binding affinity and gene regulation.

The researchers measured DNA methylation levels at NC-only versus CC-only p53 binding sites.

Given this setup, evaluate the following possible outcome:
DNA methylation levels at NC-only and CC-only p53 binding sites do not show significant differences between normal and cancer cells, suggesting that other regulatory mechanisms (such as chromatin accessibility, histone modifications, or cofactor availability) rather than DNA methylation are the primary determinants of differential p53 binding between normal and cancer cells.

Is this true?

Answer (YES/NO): NO